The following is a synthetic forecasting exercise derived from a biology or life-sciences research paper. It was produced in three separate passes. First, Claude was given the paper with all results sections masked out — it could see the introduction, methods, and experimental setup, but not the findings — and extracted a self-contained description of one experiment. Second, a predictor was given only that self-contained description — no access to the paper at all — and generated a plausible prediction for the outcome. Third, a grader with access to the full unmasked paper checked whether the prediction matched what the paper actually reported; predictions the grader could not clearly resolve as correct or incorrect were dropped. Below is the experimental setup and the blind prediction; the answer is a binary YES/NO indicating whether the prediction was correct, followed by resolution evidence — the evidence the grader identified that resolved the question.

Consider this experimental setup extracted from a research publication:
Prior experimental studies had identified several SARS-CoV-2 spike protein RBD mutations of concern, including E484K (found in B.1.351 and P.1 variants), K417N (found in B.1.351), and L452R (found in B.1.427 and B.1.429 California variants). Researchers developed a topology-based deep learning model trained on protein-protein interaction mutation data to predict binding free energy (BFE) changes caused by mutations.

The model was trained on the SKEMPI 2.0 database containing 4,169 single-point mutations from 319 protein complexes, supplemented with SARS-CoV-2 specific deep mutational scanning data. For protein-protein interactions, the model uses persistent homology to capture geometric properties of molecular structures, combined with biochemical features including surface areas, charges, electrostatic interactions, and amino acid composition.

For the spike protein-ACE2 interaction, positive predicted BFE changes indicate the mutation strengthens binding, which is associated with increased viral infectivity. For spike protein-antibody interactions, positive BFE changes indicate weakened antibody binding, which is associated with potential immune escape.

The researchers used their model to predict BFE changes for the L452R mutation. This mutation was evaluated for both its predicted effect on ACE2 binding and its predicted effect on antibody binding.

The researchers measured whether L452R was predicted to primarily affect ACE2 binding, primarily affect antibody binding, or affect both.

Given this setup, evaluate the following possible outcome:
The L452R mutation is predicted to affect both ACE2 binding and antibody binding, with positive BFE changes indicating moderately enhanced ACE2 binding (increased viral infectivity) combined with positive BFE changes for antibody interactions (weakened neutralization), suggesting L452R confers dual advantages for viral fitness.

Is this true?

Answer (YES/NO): NO